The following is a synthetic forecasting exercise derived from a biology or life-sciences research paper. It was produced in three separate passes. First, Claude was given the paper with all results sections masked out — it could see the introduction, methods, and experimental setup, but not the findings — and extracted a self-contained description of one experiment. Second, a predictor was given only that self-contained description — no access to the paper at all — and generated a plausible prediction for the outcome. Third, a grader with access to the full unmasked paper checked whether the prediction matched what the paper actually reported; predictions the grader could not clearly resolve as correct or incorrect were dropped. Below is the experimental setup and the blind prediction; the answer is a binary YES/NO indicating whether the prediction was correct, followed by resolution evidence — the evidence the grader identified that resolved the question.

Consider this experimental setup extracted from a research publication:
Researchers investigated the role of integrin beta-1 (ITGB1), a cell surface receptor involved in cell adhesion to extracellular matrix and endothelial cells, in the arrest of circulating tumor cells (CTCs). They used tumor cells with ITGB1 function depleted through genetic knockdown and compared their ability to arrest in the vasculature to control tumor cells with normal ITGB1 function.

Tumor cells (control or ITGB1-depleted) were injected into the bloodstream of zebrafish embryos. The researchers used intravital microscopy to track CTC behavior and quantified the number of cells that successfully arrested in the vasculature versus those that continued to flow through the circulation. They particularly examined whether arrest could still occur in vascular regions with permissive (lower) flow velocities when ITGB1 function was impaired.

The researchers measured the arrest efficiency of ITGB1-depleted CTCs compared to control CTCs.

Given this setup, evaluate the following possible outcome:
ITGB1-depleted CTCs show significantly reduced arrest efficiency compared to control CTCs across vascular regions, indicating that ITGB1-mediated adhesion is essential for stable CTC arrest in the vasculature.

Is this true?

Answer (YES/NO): YES